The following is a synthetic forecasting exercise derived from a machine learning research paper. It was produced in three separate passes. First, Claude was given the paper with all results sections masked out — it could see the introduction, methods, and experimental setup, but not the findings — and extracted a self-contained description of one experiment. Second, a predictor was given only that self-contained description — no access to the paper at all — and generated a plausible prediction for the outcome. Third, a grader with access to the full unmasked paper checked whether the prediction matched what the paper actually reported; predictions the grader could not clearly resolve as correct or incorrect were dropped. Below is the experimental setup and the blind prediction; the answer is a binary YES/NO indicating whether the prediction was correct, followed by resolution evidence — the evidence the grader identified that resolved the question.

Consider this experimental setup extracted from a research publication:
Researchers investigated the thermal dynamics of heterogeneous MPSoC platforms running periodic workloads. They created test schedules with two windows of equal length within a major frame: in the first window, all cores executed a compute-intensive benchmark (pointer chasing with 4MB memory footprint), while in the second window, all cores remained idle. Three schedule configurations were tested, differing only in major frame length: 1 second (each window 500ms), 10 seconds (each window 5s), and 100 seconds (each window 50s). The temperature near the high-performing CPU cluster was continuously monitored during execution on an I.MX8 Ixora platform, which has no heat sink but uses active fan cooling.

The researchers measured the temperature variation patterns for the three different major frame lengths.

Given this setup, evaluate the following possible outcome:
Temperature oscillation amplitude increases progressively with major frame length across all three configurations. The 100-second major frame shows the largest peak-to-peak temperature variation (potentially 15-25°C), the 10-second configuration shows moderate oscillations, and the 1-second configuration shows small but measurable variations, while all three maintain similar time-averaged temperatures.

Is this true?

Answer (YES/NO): NO